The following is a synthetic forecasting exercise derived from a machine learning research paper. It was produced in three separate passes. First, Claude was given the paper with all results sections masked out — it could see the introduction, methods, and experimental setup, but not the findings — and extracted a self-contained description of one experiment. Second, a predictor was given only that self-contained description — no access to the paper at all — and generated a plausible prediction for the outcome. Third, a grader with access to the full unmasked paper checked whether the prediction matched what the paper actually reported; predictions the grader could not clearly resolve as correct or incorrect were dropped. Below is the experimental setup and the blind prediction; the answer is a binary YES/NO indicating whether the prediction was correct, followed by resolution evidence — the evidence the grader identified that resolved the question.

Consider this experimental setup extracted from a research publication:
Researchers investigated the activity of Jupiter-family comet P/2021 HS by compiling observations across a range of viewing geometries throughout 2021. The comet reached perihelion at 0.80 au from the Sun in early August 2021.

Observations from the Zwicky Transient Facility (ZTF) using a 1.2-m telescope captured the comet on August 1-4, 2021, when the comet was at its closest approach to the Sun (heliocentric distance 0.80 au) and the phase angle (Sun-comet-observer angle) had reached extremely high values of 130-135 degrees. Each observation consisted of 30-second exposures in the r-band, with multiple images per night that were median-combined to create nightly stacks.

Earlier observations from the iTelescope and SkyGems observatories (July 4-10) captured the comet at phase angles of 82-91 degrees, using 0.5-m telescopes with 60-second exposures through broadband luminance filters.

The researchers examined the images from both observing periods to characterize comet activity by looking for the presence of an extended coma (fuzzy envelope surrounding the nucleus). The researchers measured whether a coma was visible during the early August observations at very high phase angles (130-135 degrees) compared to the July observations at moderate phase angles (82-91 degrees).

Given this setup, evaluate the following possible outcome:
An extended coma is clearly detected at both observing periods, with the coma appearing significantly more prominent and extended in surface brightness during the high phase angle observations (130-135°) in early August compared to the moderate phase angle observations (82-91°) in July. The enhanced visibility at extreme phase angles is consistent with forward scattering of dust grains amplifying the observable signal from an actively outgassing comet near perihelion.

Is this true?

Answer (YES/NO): YES